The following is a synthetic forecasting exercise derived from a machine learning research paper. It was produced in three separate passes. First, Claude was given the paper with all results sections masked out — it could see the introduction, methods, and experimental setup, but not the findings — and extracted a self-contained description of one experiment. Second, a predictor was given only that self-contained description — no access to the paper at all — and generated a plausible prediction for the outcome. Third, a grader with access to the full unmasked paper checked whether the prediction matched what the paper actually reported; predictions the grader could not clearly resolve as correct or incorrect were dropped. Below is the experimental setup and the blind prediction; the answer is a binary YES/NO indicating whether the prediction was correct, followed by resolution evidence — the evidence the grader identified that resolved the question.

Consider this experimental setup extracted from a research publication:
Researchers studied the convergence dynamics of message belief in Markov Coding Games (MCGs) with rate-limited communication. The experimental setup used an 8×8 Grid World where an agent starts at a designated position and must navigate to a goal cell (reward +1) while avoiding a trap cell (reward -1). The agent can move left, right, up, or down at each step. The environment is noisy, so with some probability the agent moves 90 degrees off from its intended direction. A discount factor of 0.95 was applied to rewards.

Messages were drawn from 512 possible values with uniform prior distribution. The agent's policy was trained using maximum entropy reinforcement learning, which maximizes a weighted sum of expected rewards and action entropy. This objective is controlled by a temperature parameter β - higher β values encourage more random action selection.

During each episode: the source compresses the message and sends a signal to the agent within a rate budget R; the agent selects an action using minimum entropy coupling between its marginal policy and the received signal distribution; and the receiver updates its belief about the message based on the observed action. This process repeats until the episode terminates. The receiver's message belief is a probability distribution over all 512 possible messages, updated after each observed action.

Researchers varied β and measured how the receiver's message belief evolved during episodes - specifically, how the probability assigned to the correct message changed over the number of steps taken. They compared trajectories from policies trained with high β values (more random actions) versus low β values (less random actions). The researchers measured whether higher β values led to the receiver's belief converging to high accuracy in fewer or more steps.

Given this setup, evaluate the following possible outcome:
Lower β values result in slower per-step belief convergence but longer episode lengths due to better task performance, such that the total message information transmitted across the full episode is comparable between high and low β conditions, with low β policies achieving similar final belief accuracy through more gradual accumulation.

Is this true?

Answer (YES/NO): NO